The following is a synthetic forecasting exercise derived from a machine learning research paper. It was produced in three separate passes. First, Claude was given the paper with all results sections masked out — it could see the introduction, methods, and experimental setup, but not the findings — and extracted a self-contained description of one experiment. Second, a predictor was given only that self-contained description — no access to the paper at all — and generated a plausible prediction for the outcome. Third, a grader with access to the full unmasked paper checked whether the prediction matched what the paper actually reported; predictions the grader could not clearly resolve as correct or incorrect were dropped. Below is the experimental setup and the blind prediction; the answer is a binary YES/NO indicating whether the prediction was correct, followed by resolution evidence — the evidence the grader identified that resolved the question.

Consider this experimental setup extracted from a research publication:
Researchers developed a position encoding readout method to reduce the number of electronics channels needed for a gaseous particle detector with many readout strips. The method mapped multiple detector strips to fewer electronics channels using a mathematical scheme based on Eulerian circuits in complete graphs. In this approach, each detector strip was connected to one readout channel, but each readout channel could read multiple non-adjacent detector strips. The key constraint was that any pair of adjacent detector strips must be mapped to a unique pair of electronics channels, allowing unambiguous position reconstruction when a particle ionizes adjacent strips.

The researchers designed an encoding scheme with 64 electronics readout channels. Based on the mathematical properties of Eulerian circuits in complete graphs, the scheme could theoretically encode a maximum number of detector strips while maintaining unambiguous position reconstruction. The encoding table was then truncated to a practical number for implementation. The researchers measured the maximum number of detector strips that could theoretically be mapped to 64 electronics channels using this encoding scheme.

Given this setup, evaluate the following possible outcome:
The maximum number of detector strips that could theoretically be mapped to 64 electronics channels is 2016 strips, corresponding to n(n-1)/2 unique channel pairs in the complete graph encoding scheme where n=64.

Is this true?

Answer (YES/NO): NO